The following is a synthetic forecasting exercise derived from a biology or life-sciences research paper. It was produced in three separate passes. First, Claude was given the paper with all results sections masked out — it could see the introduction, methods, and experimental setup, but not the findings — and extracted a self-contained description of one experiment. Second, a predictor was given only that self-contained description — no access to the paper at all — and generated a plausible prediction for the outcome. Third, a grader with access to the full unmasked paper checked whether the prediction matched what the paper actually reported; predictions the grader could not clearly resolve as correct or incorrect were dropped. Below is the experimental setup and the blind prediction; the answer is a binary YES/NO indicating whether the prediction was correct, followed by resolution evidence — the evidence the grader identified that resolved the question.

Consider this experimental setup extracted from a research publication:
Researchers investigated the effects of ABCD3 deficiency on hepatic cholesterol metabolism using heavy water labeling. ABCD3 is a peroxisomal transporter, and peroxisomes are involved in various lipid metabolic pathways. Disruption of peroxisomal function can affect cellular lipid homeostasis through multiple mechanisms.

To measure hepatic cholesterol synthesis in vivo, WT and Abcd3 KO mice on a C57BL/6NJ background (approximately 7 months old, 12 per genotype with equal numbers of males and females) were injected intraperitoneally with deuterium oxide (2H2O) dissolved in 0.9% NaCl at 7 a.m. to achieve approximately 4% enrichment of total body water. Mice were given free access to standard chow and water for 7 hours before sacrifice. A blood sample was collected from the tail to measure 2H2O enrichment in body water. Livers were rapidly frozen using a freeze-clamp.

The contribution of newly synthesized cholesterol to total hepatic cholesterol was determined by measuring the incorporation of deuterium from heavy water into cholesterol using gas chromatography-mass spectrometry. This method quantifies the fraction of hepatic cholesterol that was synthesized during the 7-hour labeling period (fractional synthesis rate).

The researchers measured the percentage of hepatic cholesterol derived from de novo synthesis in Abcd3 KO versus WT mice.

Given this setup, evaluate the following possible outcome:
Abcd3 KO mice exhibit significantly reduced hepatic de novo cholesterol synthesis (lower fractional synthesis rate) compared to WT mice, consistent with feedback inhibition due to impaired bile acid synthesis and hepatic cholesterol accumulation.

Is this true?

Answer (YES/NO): NO